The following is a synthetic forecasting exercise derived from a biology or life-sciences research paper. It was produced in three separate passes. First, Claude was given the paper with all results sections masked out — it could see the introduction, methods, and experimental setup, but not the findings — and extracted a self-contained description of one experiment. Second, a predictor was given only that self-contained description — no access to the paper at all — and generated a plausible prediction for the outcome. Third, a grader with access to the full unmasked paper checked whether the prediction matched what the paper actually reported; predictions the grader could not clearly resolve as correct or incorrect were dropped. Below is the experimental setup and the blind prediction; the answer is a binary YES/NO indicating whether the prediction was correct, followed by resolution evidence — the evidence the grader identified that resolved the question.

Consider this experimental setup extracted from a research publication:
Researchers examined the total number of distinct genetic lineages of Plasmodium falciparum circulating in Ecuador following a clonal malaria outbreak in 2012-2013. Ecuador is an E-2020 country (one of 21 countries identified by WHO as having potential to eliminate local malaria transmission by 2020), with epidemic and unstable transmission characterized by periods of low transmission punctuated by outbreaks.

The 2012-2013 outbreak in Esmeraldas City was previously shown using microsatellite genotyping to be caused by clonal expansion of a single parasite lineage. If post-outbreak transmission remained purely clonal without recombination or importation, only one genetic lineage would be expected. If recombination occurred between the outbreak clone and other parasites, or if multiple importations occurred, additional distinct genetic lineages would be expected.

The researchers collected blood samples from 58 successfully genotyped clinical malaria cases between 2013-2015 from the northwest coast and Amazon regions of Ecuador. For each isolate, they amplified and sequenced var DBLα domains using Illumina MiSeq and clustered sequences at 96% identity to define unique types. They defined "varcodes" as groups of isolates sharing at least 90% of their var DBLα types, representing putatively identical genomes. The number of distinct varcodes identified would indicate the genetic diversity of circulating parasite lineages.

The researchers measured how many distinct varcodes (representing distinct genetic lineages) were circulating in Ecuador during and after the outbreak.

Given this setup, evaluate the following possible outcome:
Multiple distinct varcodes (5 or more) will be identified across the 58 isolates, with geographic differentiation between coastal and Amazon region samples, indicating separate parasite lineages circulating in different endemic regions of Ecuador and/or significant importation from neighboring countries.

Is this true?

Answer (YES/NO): NO